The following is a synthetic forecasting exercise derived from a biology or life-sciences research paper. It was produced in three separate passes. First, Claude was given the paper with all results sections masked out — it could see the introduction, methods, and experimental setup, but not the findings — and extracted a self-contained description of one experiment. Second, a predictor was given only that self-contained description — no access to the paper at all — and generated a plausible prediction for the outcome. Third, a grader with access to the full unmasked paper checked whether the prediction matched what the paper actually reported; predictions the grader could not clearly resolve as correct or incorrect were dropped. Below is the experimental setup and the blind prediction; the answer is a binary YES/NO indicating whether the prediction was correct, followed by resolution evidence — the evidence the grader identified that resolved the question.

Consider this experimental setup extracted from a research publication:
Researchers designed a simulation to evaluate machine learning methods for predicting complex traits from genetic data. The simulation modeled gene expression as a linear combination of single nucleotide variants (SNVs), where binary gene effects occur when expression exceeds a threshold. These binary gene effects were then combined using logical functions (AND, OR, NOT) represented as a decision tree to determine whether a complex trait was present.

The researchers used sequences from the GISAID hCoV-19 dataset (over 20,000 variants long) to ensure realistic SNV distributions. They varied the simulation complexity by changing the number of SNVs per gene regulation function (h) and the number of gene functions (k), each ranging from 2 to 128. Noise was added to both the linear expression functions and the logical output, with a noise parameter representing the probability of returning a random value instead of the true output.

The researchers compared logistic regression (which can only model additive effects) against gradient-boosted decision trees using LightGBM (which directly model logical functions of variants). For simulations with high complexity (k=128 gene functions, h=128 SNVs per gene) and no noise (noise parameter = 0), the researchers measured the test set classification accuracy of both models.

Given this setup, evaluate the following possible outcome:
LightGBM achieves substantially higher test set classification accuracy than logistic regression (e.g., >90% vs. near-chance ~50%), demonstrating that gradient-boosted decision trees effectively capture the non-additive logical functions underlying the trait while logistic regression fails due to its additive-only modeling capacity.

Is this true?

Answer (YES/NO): NO